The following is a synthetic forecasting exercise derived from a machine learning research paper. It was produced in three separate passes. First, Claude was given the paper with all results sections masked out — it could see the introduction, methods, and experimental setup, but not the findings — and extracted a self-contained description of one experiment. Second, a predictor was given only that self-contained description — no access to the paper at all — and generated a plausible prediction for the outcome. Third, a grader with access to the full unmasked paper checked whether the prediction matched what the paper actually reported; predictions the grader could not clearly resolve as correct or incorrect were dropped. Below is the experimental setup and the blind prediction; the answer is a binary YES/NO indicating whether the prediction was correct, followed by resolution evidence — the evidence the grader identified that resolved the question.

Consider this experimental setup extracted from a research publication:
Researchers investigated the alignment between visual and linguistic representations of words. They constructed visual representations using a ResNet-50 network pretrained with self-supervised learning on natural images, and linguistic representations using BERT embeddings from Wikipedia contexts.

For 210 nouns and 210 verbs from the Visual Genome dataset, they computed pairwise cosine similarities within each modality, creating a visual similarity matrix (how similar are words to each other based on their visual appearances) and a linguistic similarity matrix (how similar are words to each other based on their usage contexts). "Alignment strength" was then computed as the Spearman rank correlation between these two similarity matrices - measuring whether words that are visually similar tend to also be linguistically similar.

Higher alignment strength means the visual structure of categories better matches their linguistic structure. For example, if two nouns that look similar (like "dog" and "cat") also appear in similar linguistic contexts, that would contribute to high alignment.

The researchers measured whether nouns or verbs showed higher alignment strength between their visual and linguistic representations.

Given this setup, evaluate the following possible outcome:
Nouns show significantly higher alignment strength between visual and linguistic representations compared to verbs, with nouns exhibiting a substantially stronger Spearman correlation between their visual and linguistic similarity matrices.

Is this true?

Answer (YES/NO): YES